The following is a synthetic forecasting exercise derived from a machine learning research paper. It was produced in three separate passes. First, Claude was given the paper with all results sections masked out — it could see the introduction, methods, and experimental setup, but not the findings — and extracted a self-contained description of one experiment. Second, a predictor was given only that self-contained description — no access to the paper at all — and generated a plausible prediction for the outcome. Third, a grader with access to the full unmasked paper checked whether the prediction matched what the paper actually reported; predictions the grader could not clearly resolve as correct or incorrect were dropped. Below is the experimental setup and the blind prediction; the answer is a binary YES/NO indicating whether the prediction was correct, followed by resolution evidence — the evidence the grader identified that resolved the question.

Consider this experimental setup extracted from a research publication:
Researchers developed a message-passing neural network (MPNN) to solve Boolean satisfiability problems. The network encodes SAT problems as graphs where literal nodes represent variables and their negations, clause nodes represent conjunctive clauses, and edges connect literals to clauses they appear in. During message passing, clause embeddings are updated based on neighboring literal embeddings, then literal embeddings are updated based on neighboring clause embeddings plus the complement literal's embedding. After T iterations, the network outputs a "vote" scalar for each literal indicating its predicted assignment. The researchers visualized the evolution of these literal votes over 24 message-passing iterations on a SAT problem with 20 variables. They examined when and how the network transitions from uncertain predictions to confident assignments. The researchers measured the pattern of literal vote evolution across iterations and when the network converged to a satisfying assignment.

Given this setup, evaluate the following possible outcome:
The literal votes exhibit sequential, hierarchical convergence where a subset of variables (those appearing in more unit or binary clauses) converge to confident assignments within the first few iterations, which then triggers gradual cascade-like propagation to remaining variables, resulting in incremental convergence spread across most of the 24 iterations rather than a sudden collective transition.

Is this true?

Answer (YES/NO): NO